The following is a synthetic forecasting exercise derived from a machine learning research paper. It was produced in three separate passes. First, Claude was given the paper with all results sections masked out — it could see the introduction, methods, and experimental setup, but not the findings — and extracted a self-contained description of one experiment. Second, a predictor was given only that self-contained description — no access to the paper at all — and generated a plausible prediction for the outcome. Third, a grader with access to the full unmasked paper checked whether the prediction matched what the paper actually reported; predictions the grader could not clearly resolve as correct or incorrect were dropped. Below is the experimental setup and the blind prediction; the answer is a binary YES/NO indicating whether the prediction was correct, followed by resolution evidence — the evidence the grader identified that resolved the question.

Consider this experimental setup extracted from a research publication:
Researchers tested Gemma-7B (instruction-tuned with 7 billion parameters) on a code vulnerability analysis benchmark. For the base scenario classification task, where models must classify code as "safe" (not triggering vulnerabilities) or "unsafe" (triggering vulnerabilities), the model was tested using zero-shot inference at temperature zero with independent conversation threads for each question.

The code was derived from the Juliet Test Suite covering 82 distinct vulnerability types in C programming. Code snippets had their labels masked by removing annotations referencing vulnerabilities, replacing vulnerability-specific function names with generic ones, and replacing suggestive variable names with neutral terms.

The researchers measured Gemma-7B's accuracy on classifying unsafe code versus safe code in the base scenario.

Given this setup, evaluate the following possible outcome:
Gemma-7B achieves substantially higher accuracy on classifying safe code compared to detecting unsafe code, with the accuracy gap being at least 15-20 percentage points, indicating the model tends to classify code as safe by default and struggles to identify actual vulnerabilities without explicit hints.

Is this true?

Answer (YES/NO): NO